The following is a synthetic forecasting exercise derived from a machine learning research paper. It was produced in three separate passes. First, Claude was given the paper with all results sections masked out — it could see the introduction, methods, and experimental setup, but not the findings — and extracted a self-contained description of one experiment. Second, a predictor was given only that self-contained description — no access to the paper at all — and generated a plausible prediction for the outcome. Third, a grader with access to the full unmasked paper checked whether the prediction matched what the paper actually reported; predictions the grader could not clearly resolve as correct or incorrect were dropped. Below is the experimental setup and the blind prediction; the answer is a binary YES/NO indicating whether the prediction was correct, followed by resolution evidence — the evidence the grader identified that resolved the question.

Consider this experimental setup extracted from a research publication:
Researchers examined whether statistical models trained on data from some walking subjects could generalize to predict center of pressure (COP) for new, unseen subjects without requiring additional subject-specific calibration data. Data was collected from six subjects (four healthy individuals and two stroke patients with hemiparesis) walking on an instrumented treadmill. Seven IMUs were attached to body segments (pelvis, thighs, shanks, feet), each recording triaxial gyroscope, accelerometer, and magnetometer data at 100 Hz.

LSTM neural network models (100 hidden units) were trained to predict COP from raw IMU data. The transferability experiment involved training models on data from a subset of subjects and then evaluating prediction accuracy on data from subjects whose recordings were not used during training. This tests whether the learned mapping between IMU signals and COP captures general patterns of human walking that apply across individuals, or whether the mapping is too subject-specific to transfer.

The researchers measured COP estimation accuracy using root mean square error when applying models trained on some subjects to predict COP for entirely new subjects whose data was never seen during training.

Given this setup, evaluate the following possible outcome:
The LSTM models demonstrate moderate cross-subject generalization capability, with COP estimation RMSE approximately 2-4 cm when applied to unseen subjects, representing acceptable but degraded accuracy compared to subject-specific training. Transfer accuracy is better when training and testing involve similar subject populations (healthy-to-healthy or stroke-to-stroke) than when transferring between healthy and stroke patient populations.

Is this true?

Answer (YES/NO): NO